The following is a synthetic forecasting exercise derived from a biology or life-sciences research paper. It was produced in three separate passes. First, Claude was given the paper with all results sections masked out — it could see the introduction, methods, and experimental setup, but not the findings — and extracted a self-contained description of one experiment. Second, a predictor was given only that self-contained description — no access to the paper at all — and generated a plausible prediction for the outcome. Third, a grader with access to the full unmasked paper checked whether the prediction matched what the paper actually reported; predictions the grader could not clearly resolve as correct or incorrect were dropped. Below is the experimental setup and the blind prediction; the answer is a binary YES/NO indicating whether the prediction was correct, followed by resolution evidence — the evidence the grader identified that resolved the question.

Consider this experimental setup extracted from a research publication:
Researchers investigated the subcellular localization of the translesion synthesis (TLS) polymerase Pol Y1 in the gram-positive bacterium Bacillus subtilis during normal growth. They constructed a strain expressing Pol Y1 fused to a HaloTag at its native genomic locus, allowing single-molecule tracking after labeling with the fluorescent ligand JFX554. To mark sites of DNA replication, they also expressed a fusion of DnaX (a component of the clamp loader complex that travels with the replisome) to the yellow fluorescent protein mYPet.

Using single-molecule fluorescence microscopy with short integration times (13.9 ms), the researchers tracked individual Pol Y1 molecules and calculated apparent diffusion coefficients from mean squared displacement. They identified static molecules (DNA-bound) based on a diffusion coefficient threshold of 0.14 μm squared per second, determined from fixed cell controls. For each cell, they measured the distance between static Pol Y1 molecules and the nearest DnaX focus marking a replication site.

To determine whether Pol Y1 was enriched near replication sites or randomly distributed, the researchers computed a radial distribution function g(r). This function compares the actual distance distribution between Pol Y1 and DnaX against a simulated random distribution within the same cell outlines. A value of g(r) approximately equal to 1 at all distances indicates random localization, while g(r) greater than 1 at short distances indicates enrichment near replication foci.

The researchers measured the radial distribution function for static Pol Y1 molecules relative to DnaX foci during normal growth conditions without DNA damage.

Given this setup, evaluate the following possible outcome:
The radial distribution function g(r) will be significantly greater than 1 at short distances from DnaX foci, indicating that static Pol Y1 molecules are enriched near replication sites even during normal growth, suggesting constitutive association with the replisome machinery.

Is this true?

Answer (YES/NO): YES